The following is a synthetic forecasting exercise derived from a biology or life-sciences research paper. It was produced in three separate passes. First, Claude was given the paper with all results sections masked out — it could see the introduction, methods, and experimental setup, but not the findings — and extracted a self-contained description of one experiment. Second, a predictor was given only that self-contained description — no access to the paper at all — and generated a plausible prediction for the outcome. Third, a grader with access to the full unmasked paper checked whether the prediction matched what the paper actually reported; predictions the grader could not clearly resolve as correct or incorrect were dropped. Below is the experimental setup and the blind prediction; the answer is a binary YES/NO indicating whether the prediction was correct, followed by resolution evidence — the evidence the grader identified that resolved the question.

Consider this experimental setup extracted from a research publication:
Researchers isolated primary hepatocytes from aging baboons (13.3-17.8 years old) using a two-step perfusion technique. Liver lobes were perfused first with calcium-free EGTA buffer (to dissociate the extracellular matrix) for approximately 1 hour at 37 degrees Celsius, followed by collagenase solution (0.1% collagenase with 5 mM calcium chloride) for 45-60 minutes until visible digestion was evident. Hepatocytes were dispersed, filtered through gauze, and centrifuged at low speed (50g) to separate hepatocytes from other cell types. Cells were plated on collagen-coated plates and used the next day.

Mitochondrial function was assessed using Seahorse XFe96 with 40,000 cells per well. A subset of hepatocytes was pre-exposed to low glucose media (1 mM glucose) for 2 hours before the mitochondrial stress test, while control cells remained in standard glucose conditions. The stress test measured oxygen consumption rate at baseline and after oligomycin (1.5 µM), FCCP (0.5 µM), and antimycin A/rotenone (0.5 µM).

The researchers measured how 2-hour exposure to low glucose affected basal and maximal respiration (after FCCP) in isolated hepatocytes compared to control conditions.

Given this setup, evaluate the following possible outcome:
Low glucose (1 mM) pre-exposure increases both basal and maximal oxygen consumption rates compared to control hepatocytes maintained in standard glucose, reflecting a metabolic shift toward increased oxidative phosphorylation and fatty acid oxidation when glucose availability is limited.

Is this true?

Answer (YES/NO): NO